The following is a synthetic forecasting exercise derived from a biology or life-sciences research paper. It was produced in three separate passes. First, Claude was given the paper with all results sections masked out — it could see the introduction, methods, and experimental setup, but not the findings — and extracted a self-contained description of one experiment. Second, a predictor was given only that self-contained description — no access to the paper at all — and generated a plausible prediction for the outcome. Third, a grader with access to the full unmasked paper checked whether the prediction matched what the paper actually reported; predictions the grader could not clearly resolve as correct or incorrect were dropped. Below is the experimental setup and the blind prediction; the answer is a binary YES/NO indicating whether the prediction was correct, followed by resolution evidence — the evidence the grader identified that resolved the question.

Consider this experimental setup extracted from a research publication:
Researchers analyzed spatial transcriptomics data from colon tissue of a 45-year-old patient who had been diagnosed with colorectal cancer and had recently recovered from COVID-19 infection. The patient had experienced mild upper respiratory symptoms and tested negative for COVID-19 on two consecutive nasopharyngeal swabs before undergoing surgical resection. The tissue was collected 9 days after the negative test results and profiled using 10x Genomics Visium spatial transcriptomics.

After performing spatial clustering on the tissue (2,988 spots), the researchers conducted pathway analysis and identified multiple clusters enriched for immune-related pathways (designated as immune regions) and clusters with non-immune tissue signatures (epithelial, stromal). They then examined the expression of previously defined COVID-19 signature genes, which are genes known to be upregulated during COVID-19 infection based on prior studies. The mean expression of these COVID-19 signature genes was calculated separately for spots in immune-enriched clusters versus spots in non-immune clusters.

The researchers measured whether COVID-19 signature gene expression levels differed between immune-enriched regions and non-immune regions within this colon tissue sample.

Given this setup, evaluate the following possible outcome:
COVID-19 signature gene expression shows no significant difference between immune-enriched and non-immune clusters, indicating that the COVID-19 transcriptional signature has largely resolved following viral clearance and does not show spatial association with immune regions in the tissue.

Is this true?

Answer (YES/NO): NO